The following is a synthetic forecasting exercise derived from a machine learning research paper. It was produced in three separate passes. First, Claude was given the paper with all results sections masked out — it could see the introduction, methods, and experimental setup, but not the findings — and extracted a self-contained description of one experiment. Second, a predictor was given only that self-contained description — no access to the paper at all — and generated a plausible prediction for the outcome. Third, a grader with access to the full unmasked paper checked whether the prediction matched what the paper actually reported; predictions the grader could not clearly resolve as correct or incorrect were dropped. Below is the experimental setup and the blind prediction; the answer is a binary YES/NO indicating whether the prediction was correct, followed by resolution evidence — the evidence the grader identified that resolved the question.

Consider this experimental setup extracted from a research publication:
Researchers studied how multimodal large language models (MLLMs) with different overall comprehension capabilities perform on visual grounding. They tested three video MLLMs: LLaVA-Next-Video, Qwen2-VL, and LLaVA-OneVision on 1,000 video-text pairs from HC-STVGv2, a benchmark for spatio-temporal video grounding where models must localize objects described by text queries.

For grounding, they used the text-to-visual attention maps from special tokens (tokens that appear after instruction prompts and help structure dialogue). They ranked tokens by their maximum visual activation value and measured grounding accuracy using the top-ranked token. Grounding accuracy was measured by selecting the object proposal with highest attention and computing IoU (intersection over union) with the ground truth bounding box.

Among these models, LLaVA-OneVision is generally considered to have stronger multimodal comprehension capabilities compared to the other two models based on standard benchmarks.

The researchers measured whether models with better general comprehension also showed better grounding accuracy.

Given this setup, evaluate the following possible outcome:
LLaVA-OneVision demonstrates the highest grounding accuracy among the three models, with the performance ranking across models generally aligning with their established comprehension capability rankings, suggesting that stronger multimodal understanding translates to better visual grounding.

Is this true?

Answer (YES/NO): YES